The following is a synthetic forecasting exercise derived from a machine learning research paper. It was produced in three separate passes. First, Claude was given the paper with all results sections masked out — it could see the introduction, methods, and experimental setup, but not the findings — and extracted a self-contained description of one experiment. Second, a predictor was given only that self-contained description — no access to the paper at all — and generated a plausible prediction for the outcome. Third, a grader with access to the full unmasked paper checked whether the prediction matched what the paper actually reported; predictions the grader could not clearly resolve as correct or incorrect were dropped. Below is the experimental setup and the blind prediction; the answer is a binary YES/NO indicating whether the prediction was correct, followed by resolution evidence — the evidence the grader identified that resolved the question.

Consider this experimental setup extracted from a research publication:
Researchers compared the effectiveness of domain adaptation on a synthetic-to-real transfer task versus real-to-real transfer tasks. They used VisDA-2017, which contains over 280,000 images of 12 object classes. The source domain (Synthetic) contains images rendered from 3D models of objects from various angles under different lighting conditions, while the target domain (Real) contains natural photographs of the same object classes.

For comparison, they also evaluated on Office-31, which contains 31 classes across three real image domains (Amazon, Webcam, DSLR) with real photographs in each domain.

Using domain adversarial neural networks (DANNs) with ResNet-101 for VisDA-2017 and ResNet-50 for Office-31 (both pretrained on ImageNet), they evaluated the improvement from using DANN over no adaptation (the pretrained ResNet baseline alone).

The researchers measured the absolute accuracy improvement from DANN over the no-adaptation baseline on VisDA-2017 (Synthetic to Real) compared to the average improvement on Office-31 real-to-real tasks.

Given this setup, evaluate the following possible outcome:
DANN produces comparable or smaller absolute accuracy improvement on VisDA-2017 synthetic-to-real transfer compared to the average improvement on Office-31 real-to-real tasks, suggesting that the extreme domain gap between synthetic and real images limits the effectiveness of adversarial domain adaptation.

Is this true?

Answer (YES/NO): YES